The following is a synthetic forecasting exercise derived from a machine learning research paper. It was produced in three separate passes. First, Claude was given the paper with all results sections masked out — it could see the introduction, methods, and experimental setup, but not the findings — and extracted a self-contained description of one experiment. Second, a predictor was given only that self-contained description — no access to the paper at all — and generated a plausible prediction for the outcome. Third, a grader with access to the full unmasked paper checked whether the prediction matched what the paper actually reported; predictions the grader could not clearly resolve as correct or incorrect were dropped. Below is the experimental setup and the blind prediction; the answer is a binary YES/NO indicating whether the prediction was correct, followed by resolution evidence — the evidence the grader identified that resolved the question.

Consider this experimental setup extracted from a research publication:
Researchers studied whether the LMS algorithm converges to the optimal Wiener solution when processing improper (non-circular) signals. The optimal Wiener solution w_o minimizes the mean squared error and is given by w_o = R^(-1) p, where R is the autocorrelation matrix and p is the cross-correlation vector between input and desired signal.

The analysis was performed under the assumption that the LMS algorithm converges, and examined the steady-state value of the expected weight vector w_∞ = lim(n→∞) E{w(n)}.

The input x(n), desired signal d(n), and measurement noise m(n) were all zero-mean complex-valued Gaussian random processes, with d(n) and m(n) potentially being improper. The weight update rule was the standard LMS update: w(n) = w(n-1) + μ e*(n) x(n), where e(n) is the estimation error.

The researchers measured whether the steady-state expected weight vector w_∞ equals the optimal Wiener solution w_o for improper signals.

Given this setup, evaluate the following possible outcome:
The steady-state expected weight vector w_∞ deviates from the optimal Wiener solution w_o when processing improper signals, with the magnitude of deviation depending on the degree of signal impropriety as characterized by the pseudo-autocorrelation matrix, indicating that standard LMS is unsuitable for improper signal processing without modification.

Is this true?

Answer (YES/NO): NO